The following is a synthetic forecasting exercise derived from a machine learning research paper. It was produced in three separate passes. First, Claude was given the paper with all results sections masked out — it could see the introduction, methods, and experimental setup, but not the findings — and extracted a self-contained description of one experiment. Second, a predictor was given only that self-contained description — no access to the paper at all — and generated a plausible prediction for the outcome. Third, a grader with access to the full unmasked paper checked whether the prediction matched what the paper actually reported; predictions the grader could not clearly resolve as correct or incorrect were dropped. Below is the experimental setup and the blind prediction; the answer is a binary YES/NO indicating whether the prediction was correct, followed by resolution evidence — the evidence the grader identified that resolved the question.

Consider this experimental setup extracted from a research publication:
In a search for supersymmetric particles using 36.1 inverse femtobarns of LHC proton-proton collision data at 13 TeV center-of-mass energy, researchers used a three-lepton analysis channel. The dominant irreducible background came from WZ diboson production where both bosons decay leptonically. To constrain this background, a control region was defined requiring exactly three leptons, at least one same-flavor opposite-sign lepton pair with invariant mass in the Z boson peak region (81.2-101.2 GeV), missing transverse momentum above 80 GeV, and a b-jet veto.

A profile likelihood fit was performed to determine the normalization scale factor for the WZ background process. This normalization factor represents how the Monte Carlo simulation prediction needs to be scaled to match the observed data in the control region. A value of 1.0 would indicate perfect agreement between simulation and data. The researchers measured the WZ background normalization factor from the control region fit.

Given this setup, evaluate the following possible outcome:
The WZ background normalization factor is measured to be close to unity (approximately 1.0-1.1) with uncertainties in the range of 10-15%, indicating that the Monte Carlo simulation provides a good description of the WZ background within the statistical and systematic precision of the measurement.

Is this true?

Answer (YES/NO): YES